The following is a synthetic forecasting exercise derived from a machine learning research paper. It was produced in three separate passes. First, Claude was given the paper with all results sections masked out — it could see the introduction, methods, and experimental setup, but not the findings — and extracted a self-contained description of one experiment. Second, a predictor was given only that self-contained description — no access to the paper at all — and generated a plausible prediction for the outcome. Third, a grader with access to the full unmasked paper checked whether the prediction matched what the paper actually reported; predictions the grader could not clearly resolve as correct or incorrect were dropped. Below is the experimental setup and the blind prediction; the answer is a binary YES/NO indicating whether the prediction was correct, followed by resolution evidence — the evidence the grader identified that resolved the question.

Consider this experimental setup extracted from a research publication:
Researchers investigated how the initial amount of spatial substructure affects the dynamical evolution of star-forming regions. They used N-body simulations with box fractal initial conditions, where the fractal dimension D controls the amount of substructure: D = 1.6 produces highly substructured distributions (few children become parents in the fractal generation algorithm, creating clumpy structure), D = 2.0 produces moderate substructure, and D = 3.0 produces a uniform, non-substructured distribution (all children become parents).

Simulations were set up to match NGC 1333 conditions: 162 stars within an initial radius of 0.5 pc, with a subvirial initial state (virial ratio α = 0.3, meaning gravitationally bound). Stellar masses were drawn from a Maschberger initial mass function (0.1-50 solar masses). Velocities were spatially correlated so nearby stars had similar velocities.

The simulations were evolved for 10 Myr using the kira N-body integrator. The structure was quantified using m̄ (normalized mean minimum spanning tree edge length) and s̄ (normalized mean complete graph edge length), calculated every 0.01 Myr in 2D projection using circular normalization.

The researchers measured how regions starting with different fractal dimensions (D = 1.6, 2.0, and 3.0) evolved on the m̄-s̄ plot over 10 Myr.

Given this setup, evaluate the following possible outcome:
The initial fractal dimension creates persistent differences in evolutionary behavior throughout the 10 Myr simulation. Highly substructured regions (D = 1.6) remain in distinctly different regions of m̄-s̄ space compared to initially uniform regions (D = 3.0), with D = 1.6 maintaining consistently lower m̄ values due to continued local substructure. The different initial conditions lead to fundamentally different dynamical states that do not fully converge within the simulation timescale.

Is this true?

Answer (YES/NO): NO